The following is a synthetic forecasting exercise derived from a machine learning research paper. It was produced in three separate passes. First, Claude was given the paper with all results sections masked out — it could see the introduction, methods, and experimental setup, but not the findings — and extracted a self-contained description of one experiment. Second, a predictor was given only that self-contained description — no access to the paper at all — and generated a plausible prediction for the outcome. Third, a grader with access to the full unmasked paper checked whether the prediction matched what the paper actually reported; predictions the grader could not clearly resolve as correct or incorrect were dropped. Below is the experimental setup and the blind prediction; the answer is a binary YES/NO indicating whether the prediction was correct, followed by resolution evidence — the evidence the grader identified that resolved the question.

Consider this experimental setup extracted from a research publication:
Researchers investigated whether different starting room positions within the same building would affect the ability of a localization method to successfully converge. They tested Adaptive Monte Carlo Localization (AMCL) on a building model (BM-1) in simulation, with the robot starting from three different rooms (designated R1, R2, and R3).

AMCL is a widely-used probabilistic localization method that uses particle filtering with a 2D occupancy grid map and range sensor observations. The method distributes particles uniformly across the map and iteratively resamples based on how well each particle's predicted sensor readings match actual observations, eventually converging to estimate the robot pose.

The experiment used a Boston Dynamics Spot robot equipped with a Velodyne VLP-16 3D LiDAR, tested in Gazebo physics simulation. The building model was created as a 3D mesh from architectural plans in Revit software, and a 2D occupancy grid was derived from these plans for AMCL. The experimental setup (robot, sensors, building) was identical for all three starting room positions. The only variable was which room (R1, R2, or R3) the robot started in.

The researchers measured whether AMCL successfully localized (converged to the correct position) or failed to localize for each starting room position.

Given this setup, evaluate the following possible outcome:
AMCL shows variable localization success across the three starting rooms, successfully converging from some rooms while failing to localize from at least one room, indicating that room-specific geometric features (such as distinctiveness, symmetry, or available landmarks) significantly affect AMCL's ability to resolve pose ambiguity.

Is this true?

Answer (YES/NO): YES